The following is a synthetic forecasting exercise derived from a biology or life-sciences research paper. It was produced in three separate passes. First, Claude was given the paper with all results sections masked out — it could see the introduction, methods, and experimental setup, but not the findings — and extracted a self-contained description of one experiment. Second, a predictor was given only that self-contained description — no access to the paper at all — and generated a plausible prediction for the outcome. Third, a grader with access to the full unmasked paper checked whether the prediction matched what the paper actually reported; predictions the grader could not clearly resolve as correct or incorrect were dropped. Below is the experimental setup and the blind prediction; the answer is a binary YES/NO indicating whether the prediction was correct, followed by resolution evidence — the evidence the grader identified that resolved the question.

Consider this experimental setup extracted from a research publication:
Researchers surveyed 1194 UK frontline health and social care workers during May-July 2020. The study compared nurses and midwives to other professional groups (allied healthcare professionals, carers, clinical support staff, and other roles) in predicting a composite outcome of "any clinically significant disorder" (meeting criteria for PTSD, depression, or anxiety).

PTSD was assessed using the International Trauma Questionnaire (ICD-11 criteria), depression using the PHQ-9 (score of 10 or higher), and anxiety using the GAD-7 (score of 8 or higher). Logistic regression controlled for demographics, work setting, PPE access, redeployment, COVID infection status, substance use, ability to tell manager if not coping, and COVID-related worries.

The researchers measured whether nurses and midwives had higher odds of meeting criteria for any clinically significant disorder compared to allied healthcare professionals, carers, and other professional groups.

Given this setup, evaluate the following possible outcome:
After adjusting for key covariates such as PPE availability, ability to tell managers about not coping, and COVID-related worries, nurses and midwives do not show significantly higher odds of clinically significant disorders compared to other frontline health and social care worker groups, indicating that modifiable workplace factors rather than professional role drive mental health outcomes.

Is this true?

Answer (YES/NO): NO